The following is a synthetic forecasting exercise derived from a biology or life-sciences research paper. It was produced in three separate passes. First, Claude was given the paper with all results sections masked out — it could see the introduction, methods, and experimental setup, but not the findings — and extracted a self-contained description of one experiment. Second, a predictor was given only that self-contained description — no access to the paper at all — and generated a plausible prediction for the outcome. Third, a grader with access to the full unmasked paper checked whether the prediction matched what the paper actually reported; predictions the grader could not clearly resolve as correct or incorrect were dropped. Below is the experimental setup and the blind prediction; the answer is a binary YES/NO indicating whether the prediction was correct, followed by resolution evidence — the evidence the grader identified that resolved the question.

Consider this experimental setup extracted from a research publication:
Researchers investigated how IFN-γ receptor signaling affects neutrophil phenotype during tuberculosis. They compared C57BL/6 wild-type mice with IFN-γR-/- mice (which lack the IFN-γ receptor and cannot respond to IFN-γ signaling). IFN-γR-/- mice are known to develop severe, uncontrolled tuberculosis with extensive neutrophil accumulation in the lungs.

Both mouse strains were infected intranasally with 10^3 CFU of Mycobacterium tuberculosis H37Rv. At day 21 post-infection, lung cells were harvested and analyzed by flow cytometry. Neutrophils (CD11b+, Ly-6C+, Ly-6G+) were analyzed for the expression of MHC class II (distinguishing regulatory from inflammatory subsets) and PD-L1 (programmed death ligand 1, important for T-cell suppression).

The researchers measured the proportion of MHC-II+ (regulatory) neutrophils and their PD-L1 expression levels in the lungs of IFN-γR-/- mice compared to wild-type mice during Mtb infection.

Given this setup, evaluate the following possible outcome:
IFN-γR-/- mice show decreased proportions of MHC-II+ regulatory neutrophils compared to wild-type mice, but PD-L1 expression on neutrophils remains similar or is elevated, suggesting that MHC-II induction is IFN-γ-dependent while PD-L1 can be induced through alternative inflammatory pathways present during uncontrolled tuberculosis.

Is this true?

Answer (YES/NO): NO